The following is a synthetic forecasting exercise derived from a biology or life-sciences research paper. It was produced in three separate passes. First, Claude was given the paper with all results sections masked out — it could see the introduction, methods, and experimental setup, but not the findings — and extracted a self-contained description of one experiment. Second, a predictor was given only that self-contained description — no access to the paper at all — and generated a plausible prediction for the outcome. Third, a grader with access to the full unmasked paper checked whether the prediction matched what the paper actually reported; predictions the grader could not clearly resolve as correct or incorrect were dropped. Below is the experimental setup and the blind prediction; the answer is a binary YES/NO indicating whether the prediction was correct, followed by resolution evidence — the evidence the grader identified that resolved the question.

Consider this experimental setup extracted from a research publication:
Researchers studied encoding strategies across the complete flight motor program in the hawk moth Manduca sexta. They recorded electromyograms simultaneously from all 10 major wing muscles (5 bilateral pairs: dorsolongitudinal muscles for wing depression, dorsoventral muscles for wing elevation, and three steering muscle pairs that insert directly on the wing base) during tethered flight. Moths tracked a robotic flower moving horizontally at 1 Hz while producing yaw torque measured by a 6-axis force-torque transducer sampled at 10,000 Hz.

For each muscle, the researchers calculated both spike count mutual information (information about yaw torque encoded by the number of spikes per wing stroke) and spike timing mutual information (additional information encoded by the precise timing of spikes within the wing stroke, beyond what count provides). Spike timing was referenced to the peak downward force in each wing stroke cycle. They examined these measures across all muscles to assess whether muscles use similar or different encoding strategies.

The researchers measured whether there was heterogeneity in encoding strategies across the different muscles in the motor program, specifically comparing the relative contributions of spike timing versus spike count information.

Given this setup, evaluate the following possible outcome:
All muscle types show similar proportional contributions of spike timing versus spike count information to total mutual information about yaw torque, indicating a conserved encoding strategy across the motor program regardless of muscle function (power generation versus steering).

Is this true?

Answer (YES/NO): YES